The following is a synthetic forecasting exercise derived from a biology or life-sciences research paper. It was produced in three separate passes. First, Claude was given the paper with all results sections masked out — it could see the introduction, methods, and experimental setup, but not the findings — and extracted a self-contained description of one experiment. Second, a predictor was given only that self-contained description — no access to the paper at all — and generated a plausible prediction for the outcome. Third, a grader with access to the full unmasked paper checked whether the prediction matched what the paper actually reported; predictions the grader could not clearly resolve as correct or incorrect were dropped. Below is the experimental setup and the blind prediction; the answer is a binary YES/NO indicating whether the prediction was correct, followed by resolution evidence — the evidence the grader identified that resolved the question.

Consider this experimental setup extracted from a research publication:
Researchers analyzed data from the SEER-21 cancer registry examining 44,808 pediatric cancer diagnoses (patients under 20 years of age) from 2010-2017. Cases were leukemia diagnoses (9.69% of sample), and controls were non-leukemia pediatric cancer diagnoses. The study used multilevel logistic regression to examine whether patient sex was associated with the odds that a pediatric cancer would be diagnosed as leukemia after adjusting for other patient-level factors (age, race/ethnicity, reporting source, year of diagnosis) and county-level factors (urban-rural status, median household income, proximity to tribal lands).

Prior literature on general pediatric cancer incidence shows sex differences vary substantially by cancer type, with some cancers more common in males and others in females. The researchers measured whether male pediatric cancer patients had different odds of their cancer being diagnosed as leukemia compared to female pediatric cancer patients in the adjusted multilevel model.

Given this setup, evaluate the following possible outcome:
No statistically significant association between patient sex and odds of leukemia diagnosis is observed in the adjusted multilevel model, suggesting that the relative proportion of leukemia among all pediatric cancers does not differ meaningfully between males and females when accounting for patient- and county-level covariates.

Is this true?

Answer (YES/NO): NO